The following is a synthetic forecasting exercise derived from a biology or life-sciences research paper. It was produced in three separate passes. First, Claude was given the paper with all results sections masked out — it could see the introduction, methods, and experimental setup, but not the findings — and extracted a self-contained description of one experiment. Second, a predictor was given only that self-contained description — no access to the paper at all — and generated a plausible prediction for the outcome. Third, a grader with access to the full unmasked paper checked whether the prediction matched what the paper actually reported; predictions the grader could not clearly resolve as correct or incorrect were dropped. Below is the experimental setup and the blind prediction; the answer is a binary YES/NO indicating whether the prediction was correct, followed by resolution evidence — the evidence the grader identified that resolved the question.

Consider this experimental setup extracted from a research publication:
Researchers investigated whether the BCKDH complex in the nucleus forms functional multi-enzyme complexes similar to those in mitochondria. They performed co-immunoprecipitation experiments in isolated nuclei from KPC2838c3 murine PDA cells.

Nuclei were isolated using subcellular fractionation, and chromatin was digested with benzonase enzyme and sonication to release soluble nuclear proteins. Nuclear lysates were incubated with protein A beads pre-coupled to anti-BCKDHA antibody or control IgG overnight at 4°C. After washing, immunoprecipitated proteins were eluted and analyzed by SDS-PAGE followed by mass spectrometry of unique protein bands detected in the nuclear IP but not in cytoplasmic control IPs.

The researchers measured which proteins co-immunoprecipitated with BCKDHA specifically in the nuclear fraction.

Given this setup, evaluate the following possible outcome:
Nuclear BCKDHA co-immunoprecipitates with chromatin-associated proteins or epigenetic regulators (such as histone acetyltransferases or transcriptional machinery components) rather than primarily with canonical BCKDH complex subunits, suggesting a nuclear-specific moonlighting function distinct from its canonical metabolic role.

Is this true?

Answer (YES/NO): NO